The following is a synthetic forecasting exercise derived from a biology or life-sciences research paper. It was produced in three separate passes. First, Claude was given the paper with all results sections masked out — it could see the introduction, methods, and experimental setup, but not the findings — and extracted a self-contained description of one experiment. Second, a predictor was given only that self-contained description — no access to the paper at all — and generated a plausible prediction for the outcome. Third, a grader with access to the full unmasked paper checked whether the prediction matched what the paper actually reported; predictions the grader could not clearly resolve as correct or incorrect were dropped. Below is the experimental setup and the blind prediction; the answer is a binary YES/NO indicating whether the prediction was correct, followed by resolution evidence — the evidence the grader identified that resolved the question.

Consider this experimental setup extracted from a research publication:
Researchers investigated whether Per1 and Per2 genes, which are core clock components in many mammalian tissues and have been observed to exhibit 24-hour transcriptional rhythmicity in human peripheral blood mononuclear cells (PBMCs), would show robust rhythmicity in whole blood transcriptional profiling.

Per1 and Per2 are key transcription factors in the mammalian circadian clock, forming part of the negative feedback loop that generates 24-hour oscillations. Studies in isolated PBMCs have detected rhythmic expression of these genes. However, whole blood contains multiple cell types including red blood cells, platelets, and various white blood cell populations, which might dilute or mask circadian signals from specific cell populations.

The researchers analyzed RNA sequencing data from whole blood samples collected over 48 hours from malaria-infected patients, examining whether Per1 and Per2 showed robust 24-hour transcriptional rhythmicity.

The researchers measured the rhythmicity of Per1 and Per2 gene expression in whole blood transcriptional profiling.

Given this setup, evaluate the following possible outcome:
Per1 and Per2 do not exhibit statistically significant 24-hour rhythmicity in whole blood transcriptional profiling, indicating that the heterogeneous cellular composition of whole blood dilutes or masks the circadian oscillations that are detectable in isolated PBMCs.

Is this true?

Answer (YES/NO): YES